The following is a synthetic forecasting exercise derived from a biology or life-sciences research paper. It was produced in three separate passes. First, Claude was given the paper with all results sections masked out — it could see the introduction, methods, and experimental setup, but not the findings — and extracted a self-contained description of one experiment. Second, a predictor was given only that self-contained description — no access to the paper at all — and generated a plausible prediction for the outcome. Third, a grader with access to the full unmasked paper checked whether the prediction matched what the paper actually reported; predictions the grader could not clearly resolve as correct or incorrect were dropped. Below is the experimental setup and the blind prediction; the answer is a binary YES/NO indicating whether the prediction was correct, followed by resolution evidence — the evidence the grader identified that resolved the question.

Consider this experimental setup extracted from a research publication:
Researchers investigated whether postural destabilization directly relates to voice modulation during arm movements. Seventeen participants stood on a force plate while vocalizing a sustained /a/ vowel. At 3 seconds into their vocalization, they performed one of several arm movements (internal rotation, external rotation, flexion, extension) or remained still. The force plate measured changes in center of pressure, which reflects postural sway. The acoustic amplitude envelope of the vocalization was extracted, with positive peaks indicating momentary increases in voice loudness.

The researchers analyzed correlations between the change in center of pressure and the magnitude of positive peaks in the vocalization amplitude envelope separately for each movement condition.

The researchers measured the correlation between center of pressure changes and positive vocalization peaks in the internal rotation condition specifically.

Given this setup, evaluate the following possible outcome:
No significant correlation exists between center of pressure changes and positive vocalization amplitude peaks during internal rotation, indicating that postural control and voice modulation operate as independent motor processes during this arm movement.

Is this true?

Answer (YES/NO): NO